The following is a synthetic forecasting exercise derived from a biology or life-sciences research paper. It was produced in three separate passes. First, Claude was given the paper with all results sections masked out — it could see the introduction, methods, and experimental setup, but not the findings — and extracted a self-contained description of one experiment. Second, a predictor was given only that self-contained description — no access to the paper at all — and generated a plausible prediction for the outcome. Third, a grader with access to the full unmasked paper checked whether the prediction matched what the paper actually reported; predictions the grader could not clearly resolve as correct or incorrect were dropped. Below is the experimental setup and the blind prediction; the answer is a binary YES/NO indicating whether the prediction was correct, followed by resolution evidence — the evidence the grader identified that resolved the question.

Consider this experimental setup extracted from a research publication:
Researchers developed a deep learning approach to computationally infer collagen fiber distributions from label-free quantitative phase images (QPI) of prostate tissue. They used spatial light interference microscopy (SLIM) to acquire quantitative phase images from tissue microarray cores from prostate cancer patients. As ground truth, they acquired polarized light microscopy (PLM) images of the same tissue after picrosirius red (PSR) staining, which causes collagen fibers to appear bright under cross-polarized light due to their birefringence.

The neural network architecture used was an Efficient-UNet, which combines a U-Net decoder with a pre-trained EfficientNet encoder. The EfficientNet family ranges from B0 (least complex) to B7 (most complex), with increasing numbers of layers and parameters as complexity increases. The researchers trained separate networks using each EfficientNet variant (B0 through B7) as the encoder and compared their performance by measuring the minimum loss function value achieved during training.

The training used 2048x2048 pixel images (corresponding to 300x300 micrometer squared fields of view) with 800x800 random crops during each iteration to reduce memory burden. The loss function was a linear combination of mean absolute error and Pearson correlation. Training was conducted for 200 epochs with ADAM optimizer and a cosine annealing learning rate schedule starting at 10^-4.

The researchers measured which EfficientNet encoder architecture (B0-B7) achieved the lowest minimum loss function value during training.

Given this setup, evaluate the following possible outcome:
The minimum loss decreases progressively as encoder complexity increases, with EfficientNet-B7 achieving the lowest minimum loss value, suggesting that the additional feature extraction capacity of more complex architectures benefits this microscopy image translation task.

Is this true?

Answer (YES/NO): NO